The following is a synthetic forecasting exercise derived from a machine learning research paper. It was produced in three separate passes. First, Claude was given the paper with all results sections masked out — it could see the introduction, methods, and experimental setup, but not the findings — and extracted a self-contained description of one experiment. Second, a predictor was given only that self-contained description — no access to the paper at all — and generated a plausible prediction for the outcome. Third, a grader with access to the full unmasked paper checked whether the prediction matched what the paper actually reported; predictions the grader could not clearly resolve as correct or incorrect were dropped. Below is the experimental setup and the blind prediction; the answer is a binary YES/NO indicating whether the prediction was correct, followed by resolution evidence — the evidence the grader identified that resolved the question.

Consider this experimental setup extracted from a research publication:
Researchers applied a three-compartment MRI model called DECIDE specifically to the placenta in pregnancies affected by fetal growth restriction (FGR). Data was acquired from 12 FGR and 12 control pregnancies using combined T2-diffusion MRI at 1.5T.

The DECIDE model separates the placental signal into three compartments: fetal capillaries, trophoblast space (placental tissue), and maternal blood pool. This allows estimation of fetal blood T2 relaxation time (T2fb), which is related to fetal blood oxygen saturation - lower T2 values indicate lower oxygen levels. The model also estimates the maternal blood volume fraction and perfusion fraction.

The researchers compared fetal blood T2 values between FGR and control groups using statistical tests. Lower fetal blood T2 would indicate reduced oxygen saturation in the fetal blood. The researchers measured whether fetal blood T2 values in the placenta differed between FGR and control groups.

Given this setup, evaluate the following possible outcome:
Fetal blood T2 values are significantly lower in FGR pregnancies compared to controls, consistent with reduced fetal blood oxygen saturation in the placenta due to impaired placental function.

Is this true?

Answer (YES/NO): YES